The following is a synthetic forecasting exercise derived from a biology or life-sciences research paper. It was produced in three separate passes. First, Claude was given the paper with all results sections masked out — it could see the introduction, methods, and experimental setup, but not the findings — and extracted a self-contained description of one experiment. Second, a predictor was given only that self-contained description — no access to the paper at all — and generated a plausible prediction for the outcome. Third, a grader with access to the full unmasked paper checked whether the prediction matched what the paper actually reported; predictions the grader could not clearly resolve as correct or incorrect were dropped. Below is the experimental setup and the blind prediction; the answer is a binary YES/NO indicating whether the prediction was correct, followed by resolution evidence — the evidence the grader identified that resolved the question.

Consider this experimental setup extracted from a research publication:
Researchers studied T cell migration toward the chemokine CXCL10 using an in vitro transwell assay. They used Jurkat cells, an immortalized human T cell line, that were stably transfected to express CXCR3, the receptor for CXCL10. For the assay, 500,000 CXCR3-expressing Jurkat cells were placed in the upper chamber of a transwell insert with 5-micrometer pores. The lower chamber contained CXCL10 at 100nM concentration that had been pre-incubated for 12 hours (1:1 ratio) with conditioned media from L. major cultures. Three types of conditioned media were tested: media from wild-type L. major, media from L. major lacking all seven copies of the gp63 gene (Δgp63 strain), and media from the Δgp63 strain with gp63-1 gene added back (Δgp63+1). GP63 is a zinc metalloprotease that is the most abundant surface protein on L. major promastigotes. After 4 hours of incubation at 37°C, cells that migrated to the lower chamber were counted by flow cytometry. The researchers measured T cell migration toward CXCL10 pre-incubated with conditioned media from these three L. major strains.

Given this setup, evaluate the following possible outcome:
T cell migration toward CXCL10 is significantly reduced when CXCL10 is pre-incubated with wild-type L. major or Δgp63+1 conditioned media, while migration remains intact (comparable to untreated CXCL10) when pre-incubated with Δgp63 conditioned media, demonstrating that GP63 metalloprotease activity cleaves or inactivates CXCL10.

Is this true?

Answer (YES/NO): YES